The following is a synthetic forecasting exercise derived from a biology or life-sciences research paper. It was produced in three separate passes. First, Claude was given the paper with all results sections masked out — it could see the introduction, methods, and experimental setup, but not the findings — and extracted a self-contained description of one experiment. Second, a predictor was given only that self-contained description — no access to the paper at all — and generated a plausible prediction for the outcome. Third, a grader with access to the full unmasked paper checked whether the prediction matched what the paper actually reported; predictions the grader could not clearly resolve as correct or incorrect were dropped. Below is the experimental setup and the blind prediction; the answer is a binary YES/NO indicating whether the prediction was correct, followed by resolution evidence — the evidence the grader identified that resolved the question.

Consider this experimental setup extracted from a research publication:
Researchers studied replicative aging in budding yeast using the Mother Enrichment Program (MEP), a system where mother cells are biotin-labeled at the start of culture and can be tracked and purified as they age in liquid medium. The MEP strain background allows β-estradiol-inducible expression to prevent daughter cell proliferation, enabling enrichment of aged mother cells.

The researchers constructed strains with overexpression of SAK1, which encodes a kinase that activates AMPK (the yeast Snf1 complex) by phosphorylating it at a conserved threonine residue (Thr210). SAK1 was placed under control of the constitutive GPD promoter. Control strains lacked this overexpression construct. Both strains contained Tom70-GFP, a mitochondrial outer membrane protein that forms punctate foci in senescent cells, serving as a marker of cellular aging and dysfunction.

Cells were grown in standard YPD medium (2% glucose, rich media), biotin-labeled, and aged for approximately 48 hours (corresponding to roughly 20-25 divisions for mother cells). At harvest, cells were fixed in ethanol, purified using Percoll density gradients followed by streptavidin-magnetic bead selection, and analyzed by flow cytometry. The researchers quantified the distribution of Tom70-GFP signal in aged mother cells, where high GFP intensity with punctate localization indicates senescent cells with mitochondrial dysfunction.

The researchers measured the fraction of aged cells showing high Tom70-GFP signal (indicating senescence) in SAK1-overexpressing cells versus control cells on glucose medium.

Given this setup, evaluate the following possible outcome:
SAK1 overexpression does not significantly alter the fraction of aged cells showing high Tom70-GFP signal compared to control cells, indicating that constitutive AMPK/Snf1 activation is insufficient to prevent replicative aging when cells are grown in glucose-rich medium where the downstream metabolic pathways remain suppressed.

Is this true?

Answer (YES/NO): NO